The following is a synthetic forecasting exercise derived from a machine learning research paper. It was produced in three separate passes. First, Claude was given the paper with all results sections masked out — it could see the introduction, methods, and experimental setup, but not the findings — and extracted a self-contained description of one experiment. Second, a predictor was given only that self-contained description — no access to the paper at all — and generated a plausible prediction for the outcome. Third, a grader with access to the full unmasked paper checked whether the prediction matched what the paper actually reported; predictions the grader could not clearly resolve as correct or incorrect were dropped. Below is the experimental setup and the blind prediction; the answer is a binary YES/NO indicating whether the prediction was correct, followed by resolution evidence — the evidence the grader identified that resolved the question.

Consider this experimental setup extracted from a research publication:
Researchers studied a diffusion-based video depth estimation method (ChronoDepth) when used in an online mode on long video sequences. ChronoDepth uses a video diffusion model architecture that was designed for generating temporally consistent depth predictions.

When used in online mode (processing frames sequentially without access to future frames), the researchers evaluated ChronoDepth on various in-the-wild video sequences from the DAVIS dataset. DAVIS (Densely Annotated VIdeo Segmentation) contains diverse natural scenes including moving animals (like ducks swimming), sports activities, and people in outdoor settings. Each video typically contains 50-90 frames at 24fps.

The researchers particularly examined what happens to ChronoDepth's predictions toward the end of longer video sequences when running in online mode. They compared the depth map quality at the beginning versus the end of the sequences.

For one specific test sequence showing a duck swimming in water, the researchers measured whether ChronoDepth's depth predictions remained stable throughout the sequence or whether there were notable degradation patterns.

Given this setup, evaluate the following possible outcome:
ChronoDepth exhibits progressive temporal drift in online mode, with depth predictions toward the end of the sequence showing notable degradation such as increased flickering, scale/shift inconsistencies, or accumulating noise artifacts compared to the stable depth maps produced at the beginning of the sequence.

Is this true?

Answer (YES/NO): YES